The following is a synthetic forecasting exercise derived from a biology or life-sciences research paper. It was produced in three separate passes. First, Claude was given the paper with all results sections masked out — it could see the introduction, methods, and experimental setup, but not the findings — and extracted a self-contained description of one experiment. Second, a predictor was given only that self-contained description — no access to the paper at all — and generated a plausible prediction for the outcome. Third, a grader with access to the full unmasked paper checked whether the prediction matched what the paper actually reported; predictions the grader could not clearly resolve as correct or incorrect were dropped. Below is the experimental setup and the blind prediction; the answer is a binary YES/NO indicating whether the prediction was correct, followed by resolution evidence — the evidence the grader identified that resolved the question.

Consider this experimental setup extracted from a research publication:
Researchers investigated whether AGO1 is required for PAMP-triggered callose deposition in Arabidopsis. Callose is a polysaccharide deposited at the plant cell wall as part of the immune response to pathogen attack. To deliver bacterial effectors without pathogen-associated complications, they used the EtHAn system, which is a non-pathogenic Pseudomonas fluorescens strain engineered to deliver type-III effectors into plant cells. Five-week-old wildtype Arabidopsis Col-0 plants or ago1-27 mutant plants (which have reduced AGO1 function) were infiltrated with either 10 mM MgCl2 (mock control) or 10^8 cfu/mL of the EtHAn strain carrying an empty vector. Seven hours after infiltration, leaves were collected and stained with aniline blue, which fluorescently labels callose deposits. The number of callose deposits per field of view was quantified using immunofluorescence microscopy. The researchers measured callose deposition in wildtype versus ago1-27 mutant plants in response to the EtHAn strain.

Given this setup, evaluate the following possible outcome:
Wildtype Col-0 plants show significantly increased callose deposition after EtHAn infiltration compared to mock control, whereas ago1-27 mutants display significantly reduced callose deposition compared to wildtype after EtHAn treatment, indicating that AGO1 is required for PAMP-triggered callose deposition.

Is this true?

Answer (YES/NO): YES